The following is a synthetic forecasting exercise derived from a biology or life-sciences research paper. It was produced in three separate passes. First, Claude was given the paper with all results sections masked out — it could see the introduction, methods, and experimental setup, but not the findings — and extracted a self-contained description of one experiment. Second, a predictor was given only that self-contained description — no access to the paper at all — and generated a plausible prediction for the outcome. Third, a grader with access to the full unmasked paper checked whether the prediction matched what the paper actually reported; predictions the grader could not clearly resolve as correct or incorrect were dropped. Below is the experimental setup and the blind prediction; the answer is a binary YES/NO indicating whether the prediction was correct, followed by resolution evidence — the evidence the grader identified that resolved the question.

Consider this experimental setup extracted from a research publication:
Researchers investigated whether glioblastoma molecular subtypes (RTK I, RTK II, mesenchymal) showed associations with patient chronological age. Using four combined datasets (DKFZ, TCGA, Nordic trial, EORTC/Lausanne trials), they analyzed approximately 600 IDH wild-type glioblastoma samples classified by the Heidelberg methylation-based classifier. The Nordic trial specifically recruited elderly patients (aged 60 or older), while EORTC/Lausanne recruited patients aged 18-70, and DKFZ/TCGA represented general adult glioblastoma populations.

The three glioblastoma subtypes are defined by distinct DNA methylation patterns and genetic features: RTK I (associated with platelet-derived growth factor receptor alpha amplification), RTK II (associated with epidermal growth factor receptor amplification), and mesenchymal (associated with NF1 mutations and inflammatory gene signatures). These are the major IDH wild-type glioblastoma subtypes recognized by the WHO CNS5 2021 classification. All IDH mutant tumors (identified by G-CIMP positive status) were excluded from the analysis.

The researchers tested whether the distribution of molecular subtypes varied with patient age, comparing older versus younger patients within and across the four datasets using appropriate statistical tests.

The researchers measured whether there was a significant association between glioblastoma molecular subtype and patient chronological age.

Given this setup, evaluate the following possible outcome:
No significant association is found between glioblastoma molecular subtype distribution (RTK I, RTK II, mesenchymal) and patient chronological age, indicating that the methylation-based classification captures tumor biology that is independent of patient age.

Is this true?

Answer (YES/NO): YES